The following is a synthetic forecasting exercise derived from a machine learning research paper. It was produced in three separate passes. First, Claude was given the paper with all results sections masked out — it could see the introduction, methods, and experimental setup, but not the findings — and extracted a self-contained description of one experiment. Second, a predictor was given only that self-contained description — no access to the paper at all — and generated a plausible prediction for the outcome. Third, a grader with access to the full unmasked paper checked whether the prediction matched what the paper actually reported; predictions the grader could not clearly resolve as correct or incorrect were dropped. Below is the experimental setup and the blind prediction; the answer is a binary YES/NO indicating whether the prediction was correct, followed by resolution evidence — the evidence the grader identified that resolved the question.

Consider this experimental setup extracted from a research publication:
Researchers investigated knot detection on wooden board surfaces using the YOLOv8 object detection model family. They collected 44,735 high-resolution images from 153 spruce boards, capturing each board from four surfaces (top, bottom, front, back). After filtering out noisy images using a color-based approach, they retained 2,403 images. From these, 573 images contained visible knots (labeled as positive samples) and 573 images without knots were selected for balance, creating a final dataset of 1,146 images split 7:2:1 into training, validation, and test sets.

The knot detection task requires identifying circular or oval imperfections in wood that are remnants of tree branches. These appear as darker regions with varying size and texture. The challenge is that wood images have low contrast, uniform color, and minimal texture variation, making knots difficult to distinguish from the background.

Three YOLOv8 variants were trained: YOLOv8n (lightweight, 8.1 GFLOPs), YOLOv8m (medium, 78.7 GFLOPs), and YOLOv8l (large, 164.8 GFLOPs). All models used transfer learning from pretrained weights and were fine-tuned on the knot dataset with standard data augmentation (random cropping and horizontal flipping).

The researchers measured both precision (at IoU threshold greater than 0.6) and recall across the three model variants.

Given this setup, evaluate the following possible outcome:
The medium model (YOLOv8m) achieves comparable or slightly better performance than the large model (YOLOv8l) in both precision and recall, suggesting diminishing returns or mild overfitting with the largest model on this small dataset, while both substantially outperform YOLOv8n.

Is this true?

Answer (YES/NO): NO